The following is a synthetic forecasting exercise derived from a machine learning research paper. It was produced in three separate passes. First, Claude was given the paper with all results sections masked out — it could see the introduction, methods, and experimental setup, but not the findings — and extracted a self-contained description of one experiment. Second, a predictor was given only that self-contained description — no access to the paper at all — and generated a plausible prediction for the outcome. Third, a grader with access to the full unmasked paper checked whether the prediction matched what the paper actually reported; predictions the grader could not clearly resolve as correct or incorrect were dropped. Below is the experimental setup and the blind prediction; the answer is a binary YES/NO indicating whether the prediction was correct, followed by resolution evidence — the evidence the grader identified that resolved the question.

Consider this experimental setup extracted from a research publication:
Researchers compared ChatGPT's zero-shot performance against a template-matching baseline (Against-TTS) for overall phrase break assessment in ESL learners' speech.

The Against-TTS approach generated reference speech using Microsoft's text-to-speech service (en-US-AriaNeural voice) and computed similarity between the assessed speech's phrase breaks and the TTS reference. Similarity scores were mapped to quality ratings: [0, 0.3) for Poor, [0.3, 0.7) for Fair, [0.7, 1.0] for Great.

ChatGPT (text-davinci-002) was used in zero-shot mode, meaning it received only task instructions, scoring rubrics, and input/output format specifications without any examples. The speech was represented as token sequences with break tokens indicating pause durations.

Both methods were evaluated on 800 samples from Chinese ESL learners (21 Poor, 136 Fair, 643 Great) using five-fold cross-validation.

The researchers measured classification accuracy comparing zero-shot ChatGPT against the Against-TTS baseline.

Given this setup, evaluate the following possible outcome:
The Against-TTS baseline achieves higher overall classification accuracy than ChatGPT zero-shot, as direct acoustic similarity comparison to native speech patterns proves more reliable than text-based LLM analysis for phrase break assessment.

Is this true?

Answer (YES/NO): NO